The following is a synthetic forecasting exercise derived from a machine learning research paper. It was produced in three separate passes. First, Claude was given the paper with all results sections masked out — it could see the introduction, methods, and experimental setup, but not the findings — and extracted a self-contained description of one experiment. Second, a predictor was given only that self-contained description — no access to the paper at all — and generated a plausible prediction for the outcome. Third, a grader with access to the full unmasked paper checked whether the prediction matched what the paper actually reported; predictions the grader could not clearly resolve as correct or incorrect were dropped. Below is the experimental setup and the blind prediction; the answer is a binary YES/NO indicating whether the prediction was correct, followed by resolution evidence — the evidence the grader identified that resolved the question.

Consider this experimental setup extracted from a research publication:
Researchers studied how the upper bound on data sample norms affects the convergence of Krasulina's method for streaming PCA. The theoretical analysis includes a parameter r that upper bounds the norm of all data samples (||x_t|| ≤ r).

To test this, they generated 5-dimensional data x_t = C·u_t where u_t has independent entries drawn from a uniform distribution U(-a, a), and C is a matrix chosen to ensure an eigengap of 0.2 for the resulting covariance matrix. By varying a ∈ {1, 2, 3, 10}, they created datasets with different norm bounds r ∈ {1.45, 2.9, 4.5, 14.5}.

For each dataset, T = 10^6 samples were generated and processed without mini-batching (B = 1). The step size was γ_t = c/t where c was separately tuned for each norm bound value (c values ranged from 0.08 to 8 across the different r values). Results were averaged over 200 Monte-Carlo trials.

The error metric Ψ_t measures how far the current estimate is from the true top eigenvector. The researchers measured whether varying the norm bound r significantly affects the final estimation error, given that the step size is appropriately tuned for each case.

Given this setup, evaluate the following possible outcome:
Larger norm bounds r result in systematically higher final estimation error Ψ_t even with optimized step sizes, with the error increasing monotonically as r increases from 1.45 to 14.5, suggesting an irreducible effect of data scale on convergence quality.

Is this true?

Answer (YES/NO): NO